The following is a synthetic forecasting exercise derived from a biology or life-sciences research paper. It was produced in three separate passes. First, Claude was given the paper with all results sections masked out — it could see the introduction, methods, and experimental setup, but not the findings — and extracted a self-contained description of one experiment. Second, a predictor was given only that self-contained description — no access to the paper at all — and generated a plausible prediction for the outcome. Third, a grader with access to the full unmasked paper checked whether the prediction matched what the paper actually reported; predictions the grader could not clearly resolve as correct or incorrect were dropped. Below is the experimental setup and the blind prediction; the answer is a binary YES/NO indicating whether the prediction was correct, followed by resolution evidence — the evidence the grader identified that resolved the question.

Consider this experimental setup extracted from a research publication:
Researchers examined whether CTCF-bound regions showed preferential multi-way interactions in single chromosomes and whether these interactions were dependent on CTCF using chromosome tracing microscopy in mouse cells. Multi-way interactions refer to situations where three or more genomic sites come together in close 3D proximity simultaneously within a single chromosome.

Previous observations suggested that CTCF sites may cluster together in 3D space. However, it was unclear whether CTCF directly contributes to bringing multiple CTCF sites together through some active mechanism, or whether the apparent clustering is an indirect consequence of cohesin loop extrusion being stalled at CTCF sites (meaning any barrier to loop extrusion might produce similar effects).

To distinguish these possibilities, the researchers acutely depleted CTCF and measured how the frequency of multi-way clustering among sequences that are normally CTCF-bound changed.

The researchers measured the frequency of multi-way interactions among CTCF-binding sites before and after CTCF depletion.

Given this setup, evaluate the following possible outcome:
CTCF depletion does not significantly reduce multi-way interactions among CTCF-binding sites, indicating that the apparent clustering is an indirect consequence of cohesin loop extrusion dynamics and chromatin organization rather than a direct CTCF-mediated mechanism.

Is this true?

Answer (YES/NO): NO